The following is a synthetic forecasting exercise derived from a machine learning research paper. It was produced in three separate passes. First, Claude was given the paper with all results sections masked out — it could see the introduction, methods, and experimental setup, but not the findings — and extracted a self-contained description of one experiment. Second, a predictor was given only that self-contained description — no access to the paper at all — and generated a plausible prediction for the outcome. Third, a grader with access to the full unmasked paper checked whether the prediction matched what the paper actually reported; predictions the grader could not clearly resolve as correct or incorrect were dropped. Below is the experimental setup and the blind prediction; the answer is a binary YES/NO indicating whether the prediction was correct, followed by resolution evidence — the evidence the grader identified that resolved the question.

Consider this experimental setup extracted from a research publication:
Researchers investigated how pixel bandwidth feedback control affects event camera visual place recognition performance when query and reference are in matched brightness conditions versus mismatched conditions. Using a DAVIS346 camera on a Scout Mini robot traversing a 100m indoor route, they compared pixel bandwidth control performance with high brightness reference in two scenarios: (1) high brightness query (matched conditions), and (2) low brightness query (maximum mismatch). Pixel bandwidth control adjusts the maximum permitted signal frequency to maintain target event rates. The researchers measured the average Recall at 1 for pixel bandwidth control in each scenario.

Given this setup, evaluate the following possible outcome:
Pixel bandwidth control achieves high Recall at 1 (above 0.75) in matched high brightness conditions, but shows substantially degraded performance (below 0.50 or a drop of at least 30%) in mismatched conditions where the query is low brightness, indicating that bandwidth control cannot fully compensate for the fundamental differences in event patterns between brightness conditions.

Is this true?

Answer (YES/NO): YES